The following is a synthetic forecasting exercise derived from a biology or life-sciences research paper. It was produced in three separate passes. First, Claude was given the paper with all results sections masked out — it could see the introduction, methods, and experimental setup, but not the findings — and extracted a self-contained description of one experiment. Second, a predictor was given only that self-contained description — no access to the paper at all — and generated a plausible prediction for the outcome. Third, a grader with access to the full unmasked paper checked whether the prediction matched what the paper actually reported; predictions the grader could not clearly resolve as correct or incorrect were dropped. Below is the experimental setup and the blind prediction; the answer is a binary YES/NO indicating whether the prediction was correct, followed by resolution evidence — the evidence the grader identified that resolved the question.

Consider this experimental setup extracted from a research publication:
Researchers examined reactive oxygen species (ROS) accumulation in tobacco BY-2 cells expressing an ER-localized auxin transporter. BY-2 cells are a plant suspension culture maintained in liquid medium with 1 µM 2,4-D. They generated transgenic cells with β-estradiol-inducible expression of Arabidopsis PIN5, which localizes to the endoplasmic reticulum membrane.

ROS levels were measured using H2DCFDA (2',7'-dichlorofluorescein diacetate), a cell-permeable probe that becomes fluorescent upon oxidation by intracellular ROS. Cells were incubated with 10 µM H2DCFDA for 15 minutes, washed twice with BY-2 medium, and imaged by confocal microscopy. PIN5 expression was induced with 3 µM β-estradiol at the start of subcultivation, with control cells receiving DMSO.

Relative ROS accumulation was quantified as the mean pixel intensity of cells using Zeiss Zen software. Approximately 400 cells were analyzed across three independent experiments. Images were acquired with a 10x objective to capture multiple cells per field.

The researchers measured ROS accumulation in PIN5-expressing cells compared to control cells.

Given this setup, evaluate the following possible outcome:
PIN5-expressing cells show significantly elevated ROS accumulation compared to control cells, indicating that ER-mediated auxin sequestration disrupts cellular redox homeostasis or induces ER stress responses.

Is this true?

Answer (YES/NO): YES